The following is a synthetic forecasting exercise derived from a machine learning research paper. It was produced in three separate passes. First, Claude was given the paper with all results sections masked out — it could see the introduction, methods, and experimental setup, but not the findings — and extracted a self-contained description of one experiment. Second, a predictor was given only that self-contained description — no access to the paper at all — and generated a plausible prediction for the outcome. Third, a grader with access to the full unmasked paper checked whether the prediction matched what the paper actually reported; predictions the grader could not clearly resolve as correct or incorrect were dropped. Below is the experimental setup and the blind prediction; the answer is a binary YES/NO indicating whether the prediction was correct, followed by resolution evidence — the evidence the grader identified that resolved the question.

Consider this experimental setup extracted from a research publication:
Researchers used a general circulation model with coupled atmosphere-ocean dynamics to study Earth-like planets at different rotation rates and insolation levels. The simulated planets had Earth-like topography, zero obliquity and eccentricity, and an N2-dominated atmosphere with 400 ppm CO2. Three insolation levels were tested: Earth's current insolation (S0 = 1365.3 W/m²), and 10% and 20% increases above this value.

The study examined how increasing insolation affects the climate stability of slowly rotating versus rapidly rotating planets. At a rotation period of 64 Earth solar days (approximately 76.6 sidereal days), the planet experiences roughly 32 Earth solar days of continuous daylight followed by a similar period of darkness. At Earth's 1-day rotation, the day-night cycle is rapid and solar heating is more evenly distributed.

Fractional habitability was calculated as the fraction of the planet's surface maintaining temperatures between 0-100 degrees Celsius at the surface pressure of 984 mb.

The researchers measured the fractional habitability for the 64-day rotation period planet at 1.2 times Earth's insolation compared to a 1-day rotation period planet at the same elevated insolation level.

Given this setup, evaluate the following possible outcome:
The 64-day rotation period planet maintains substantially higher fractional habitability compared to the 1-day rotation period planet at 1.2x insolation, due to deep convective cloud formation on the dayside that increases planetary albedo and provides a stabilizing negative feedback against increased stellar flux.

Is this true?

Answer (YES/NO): NO